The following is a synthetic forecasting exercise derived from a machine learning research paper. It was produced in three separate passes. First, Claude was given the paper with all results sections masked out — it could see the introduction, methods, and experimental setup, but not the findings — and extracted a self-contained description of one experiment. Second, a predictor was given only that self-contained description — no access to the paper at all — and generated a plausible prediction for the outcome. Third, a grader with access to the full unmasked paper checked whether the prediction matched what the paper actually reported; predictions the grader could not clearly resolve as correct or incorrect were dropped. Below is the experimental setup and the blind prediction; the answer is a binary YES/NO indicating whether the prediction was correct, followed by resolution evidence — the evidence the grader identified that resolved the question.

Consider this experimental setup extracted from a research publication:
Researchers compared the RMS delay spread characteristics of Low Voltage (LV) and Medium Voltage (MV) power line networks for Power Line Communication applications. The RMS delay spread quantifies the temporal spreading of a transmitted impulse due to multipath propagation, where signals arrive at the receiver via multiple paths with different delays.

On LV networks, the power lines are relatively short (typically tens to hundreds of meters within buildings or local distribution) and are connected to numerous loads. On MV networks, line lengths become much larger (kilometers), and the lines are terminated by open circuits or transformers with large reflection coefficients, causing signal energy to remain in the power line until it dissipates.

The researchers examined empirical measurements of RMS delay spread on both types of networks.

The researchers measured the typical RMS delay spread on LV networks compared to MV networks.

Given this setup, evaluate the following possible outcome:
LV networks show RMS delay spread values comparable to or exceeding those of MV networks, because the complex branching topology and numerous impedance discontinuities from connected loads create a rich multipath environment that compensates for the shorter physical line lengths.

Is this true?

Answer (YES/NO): NO